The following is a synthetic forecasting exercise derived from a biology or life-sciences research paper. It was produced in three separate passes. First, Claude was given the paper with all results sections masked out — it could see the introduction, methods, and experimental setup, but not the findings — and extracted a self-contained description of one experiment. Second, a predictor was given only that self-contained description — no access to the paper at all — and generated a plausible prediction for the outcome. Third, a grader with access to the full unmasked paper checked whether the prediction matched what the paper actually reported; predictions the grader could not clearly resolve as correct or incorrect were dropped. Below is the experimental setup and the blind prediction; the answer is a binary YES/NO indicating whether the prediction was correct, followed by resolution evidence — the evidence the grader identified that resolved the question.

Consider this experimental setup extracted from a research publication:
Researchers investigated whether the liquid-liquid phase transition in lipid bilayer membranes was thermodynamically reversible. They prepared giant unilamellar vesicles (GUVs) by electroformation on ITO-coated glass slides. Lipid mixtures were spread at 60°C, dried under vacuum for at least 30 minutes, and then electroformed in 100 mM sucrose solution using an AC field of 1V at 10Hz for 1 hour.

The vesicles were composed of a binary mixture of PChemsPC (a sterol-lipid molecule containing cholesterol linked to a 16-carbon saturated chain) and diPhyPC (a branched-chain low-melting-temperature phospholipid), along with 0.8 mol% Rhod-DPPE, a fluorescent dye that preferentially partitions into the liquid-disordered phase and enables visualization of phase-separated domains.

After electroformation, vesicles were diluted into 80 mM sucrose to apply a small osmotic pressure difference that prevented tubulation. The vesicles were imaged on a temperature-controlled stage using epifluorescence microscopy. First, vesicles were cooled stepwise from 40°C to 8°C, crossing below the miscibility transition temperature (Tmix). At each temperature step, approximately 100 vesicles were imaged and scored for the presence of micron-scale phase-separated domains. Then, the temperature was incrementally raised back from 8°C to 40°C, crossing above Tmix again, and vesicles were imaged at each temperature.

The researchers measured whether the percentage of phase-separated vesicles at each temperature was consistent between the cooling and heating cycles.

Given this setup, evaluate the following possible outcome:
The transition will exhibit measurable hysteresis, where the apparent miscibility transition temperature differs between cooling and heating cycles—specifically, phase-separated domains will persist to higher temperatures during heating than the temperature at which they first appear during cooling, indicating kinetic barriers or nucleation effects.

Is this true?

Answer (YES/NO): NO